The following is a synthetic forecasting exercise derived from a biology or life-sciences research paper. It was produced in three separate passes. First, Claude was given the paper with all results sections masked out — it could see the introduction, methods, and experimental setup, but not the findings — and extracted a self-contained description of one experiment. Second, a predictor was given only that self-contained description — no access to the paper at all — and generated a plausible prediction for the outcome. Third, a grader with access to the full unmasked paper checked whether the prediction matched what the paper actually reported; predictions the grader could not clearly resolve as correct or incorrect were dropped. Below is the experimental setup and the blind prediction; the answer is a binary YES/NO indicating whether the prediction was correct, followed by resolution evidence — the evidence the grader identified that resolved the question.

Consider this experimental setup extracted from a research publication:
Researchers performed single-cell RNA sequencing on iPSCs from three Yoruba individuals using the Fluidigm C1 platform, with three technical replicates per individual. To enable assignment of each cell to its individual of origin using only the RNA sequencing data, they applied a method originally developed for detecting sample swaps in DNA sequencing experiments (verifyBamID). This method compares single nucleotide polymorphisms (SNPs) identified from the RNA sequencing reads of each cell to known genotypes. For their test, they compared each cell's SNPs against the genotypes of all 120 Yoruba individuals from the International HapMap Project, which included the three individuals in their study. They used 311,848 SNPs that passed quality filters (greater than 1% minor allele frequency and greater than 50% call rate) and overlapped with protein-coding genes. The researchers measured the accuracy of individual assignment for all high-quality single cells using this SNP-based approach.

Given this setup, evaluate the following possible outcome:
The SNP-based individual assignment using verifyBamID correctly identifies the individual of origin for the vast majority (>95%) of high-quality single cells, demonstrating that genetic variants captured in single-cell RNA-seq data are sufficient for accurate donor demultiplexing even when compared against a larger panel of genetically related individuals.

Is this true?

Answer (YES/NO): YES